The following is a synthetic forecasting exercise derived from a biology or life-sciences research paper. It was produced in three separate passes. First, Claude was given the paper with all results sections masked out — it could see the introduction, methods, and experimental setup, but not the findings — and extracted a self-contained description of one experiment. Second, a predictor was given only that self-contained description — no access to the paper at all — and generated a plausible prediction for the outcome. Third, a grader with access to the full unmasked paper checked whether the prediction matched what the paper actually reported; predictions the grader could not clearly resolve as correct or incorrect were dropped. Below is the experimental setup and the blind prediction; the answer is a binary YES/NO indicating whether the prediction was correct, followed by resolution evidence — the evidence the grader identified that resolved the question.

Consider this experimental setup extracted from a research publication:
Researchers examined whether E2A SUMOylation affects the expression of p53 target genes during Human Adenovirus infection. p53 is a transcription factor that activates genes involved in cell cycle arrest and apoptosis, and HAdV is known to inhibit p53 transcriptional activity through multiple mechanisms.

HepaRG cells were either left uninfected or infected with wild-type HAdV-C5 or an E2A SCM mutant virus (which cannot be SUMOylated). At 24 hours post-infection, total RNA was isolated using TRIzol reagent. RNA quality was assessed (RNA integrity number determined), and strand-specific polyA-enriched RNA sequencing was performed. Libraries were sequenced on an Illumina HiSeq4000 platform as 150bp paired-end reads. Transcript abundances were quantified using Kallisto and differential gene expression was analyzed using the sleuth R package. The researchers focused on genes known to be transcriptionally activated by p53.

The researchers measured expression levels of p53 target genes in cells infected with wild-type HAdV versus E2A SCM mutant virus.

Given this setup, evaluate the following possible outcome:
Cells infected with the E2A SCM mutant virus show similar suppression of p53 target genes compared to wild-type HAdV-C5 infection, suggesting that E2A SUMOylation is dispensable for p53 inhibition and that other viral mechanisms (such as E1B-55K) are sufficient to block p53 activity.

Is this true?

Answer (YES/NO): NO